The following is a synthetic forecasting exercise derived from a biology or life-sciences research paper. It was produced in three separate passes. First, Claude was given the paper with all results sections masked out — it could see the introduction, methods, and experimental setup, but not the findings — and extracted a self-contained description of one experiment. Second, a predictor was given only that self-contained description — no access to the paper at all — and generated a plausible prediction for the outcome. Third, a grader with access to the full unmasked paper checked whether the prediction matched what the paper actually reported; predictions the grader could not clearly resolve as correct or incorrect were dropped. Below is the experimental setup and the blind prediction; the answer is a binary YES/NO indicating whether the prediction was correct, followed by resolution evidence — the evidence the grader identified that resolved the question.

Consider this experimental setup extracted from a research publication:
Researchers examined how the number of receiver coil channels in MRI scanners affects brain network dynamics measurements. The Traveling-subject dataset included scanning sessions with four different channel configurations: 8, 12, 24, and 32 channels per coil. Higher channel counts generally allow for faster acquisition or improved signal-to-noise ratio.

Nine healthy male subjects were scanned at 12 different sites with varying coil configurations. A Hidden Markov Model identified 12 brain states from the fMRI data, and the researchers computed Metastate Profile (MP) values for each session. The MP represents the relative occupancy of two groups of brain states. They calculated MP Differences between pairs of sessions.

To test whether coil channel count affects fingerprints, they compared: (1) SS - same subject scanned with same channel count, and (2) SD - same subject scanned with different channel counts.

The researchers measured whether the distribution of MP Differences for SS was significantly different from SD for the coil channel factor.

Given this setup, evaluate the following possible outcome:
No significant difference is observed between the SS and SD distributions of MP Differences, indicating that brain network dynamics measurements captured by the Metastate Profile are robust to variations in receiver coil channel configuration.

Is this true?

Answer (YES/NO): NO